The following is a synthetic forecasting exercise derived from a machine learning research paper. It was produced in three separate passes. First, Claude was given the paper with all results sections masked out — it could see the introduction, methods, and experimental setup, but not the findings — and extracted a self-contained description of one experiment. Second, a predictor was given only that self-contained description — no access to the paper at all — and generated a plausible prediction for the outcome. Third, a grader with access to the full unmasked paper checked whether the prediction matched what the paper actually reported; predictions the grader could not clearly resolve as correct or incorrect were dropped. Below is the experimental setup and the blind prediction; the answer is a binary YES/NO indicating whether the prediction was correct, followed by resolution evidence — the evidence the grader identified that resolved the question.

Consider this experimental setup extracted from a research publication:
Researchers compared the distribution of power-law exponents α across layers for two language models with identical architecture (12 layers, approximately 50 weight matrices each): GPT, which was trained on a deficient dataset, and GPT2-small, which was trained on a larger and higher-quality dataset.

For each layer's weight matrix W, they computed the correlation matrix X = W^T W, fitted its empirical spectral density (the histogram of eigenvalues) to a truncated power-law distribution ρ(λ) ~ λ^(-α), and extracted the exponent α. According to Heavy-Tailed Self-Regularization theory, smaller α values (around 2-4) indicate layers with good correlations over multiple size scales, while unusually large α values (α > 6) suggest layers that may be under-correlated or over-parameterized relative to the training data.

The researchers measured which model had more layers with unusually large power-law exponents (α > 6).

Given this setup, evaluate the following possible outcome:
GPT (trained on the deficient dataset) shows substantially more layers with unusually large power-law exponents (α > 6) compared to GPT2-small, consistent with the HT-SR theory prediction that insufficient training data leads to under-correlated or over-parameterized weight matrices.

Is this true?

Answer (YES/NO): YES